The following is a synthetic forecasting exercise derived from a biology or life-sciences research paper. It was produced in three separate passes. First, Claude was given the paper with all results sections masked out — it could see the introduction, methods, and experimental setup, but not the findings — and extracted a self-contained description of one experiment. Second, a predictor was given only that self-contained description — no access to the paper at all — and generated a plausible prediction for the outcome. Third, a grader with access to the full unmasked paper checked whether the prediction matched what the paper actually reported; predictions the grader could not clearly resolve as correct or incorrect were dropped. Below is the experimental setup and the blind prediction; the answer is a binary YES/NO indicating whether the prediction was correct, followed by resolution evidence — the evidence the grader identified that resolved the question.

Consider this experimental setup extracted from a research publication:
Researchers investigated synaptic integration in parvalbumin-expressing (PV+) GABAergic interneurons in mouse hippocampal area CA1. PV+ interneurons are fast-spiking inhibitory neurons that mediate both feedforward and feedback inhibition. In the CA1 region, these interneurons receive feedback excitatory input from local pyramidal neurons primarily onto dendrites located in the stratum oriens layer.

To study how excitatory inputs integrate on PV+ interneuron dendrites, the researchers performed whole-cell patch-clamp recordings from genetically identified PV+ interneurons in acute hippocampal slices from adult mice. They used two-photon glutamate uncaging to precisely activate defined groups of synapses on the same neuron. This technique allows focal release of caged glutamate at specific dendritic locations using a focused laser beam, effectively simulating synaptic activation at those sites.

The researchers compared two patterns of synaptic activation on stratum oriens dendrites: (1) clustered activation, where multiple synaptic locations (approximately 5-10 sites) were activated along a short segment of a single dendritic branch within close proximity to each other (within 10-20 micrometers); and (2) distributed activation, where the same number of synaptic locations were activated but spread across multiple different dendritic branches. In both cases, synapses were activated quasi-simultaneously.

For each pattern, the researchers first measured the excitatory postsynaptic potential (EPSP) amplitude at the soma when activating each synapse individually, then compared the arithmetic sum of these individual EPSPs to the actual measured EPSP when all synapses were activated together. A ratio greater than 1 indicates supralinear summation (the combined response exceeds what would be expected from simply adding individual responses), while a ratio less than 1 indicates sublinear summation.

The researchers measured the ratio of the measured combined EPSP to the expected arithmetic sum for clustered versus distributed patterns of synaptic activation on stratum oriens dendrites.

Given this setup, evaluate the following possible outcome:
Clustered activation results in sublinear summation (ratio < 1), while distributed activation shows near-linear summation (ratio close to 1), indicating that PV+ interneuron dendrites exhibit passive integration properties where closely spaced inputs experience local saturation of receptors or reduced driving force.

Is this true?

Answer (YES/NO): NO